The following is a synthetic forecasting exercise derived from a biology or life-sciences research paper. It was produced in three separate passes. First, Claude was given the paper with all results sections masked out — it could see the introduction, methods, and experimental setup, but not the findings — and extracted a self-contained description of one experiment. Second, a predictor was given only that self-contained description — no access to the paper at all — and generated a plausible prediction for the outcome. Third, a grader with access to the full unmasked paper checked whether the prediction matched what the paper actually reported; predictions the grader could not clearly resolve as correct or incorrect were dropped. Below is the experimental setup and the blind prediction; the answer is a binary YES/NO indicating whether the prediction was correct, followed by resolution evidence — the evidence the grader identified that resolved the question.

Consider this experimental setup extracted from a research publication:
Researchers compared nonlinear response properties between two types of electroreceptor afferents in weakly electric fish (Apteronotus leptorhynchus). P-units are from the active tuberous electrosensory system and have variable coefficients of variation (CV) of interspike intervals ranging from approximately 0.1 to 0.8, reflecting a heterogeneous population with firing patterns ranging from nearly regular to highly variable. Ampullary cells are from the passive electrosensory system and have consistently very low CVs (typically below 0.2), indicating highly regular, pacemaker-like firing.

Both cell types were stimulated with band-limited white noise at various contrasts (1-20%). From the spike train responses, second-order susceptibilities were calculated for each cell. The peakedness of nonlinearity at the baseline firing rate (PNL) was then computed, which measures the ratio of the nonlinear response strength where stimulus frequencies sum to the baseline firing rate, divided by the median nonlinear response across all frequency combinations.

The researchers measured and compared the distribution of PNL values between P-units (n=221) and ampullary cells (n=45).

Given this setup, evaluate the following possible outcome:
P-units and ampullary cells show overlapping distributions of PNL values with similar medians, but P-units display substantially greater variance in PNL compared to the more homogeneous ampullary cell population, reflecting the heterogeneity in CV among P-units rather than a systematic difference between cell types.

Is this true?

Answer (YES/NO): NO